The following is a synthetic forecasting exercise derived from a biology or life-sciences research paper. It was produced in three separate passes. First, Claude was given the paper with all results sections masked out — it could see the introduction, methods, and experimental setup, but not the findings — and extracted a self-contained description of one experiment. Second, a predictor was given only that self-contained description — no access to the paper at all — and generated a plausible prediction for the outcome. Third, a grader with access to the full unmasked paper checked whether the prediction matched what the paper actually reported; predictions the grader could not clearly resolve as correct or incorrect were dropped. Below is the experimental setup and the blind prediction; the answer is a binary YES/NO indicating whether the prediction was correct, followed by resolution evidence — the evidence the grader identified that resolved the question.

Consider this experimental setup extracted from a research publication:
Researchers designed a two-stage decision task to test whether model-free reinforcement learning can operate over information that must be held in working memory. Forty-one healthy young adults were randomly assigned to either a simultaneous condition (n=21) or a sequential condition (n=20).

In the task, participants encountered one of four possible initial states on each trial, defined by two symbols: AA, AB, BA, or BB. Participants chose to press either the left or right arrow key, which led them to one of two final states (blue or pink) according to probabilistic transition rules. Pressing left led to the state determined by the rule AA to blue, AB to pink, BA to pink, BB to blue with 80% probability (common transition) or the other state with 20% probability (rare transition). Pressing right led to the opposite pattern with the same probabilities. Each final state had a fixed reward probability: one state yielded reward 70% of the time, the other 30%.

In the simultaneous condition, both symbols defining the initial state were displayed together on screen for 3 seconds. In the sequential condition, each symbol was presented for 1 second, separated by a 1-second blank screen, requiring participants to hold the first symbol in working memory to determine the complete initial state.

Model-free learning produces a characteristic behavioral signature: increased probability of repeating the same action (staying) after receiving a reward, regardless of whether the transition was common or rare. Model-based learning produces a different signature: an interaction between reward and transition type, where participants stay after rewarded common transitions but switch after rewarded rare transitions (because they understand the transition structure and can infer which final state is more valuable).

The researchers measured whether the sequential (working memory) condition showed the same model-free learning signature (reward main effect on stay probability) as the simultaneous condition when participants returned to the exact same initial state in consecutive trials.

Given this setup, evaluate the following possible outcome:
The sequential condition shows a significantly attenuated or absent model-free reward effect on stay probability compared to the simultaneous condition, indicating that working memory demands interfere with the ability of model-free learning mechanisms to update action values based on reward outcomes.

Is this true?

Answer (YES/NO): NO